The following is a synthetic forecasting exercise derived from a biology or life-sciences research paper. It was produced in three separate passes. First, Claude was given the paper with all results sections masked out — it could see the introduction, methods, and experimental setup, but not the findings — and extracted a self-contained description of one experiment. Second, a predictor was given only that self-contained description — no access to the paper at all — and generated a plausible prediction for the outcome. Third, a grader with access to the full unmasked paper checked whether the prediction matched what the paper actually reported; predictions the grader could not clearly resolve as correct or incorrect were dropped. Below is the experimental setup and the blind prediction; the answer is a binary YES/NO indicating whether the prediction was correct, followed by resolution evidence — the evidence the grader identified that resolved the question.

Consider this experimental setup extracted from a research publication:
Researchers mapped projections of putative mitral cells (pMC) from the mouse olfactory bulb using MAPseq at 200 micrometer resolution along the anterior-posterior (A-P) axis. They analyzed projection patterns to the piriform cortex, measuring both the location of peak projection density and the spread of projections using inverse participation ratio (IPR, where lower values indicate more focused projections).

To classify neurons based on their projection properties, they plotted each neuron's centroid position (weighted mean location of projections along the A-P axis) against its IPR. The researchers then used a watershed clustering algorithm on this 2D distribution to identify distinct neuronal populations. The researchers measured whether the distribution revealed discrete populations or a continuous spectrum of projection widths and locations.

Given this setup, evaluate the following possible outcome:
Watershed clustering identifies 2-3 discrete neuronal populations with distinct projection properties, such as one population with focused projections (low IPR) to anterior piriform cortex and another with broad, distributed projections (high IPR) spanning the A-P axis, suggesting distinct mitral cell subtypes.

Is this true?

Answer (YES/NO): YES